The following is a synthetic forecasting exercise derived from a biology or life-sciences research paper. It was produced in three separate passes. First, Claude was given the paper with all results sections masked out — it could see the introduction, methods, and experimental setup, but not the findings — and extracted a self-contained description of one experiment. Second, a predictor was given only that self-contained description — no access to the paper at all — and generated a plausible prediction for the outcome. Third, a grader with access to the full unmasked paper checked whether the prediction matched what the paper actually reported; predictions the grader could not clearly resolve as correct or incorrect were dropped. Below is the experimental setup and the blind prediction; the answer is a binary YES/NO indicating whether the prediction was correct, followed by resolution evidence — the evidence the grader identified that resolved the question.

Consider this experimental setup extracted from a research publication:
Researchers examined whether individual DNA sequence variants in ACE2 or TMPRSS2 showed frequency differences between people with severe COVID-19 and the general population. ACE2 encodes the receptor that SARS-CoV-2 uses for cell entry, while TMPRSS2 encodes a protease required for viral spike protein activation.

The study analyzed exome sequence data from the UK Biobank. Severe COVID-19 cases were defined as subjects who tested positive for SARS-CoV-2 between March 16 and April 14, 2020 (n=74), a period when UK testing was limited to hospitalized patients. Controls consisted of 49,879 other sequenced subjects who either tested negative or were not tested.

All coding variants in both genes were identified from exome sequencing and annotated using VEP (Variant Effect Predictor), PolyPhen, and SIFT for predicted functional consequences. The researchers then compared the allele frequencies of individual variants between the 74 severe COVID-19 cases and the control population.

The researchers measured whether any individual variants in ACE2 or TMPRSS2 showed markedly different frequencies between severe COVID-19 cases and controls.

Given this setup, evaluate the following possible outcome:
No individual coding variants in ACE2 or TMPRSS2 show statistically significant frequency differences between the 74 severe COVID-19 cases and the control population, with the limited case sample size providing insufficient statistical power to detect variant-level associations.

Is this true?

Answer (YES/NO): YES